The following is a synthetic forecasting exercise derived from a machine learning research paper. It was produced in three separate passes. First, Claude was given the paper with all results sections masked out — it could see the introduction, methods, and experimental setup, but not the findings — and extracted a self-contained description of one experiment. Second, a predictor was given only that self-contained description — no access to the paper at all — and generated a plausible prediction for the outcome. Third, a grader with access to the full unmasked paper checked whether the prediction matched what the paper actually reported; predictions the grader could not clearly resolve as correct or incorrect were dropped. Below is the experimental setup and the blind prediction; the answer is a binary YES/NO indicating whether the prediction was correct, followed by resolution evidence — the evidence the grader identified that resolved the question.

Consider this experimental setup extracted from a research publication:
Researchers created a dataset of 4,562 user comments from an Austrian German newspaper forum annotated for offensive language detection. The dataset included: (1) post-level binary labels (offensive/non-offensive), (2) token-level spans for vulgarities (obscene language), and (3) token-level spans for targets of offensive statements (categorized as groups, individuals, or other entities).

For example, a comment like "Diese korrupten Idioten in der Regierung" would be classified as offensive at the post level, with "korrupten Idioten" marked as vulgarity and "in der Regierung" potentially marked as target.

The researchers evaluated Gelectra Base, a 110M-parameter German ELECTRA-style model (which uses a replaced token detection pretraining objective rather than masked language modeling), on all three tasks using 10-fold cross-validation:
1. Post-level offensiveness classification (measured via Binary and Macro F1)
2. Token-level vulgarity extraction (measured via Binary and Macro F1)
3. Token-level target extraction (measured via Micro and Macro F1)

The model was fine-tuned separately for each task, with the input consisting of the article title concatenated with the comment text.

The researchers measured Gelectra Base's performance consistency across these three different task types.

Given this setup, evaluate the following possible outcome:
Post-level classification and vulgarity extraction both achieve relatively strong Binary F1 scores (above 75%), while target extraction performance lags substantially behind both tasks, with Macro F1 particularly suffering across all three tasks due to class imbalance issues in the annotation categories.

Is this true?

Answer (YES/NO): NO